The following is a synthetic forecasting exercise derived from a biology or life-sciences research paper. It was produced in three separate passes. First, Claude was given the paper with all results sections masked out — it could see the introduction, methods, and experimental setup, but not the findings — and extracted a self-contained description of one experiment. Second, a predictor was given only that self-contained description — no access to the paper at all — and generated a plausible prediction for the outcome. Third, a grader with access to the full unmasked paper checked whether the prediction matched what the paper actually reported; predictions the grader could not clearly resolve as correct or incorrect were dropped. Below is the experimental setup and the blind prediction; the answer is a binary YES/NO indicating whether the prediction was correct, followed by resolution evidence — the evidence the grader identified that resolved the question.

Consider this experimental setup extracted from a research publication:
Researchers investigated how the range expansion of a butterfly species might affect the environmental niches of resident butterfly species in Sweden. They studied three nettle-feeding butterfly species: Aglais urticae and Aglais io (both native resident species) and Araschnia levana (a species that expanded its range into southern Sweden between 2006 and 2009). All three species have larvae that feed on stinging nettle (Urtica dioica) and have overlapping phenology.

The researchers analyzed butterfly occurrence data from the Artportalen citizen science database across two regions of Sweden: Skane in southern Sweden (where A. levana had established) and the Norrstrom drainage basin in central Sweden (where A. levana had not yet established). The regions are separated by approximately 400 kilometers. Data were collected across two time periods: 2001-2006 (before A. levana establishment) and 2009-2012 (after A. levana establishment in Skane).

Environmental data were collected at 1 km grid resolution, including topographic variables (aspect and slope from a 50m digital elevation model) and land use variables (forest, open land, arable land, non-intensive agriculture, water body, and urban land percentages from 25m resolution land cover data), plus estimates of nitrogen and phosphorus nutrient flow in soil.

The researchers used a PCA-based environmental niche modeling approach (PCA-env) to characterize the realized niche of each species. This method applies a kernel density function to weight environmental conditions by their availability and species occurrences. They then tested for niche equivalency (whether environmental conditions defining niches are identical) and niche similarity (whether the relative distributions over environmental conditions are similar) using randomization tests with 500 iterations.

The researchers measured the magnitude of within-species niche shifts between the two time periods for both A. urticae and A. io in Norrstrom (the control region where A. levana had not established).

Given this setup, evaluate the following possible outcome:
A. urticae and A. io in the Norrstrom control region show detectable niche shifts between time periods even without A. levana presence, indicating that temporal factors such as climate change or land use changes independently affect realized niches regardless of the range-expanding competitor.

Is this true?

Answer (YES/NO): YES